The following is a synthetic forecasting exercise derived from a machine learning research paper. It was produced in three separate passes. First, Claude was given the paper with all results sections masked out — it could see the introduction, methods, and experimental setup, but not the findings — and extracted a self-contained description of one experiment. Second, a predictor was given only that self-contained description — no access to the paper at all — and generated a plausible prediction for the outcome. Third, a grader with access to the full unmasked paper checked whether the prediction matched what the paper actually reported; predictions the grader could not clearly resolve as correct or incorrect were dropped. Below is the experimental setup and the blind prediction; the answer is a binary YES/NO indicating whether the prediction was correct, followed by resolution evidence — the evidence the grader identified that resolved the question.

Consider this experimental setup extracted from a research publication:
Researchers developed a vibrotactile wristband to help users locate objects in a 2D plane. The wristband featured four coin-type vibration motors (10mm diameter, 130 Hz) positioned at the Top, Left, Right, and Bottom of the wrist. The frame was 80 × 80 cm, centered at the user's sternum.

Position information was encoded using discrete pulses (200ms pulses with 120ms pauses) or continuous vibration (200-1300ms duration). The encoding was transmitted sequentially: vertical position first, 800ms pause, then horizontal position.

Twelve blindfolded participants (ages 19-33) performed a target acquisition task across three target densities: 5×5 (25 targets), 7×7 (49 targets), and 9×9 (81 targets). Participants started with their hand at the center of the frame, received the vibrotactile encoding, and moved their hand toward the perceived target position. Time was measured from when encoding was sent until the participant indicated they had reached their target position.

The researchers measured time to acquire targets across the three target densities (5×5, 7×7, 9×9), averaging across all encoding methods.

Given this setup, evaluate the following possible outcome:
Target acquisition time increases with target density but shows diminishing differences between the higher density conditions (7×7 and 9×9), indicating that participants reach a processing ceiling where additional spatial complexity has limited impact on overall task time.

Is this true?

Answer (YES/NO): NO